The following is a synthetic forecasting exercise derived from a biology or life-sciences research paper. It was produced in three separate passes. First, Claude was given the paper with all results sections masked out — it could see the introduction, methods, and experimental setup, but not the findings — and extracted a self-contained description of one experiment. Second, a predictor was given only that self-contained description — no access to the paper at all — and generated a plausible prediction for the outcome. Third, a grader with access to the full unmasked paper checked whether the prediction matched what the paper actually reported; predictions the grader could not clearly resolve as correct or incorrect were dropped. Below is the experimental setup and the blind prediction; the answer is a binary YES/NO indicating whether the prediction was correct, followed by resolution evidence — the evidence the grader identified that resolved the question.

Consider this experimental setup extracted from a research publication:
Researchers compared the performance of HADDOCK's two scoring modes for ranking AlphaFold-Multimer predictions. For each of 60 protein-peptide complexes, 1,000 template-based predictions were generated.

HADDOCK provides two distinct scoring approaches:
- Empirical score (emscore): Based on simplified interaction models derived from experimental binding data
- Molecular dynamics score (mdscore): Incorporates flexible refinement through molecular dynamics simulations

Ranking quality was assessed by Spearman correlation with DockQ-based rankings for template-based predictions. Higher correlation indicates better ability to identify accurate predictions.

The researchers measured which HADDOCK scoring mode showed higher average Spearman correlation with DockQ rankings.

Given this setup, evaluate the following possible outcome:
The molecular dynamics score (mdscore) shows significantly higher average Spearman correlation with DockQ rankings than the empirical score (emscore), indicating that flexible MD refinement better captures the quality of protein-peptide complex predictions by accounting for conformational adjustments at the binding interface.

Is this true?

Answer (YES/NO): NO